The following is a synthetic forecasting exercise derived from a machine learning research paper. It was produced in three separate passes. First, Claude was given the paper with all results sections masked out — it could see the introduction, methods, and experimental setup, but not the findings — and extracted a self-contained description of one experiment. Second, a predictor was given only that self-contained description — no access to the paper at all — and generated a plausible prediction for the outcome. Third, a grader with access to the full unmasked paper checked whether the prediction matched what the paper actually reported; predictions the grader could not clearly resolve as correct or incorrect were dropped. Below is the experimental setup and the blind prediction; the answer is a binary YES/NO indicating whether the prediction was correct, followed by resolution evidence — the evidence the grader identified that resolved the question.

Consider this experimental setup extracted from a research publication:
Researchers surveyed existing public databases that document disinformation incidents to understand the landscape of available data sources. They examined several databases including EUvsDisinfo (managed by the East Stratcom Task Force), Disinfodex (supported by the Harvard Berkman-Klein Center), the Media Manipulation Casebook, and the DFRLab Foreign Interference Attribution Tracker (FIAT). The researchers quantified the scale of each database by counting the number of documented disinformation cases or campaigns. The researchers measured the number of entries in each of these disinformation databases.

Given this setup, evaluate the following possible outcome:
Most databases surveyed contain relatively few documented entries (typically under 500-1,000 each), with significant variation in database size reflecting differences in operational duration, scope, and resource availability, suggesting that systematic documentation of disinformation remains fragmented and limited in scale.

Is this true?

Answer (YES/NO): NO